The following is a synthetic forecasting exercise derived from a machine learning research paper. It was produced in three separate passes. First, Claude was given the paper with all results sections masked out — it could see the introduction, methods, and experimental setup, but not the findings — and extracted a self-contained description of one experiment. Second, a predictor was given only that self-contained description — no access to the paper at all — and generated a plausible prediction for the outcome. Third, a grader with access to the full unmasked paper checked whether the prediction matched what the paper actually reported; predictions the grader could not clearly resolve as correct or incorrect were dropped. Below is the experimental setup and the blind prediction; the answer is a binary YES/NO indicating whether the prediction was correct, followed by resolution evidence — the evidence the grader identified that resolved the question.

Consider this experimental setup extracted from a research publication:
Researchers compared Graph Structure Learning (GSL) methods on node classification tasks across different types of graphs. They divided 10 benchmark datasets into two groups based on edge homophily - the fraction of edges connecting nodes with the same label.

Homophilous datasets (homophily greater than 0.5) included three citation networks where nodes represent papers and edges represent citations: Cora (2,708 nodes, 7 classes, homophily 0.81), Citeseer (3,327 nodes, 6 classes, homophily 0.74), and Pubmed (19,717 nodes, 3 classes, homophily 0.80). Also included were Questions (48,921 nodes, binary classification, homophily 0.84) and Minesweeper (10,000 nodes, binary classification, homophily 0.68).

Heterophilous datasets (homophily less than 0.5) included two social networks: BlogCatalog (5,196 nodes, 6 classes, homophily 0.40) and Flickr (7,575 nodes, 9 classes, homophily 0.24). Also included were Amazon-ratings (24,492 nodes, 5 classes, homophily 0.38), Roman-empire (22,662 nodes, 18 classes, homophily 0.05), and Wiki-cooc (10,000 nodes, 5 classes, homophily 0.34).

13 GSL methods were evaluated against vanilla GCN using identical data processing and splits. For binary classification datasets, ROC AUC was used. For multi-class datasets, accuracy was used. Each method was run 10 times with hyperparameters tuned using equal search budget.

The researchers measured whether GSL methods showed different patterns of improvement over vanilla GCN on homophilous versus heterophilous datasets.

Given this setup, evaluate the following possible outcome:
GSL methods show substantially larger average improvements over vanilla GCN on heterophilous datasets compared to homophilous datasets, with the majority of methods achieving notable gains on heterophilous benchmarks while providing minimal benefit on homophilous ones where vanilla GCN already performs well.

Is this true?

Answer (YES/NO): NO